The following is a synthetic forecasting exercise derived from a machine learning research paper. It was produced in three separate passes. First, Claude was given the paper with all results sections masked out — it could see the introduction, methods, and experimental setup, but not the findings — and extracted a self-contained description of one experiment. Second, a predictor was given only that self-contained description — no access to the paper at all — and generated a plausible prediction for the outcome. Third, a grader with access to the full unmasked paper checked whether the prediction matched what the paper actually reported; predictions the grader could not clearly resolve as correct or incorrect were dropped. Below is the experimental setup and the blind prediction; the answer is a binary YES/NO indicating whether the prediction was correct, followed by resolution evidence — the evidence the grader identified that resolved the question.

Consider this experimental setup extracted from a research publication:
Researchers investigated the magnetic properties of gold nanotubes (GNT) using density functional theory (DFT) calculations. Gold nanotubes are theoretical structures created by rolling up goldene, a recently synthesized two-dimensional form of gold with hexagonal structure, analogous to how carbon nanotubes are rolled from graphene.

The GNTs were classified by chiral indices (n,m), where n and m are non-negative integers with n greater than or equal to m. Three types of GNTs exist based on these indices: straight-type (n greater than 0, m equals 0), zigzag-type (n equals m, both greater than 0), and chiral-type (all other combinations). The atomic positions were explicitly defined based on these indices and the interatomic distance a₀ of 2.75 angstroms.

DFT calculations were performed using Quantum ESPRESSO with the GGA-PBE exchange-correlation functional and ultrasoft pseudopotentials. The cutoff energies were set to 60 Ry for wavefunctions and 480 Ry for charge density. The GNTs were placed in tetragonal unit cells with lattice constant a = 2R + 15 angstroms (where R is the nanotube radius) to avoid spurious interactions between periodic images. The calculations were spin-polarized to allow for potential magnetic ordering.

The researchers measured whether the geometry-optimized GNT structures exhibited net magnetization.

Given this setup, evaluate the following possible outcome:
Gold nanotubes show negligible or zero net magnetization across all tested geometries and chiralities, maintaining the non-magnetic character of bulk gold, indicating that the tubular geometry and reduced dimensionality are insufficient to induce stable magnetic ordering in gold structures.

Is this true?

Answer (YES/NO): YES